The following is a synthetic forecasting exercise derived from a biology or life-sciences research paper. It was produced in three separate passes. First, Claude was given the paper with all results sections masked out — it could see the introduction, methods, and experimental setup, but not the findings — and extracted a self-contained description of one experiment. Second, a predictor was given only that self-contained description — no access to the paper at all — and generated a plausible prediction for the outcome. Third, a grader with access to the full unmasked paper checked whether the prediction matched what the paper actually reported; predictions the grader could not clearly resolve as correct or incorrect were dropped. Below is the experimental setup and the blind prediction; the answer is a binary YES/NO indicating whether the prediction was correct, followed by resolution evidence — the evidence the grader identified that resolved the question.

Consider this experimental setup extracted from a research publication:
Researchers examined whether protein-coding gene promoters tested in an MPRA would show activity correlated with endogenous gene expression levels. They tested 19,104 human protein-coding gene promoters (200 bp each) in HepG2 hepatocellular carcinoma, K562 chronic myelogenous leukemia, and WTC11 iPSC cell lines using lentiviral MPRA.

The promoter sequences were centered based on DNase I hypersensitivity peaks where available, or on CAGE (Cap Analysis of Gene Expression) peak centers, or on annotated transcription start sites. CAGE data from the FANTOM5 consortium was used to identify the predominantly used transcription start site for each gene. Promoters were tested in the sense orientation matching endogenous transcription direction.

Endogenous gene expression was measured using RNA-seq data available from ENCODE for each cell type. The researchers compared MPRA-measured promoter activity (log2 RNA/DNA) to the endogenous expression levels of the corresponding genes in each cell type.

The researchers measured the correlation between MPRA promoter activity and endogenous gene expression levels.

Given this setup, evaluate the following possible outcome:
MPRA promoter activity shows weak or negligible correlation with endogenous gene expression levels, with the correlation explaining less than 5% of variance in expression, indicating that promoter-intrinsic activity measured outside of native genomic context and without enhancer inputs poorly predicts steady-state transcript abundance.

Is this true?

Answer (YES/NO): NO